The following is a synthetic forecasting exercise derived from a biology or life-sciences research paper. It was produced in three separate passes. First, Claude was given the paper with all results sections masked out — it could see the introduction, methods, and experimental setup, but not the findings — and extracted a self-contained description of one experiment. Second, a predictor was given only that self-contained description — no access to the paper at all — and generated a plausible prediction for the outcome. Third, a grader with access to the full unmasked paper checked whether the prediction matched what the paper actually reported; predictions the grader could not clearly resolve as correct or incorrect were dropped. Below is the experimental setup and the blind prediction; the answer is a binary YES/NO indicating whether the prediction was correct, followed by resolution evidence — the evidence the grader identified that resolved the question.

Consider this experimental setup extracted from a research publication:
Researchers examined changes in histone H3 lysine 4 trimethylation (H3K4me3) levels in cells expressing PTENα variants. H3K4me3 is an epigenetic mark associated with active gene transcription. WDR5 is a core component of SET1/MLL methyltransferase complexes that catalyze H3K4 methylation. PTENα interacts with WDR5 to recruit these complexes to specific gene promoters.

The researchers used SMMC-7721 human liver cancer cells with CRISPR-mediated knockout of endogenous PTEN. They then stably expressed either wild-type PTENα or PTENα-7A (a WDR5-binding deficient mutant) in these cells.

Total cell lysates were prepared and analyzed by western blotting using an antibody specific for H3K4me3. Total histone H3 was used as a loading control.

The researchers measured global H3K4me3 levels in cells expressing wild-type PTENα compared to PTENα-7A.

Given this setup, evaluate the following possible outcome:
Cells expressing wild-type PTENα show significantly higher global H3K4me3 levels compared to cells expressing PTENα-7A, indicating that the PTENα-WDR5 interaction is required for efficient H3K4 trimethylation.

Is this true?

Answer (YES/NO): YES